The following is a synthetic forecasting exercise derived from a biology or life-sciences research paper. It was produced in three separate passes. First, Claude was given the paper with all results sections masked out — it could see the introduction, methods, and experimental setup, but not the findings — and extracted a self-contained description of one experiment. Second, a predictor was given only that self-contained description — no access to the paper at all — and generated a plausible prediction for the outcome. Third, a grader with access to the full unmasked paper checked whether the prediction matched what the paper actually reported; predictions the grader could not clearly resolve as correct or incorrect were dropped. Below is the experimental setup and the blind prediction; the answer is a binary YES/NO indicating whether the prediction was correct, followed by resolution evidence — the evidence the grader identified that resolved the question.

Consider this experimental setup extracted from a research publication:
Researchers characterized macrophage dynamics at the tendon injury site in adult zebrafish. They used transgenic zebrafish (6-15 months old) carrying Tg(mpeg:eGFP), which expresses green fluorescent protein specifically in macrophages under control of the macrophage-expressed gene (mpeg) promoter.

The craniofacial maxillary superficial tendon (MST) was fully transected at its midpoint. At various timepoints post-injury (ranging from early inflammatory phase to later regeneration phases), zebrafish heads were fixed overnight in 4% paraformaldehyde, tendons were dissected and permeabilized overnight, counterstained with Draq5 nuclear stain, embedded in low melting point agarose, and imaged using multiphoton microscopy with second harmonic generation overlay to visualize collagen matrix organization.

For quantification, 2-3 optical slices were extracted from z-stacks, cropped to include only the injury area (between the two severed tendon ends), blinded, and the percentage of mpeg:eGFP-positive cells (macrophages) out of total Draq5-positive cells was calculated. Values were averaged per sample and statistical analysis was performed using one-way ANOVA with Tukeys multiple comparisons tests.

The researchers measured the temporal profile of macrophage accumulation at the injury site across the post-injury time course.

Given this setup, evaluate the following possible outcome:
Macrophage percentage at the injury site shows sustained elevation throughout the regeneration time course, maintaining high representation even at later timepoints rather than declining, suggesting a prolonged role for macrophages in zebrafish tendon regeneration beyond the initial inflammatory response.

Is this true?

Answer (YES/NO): NO